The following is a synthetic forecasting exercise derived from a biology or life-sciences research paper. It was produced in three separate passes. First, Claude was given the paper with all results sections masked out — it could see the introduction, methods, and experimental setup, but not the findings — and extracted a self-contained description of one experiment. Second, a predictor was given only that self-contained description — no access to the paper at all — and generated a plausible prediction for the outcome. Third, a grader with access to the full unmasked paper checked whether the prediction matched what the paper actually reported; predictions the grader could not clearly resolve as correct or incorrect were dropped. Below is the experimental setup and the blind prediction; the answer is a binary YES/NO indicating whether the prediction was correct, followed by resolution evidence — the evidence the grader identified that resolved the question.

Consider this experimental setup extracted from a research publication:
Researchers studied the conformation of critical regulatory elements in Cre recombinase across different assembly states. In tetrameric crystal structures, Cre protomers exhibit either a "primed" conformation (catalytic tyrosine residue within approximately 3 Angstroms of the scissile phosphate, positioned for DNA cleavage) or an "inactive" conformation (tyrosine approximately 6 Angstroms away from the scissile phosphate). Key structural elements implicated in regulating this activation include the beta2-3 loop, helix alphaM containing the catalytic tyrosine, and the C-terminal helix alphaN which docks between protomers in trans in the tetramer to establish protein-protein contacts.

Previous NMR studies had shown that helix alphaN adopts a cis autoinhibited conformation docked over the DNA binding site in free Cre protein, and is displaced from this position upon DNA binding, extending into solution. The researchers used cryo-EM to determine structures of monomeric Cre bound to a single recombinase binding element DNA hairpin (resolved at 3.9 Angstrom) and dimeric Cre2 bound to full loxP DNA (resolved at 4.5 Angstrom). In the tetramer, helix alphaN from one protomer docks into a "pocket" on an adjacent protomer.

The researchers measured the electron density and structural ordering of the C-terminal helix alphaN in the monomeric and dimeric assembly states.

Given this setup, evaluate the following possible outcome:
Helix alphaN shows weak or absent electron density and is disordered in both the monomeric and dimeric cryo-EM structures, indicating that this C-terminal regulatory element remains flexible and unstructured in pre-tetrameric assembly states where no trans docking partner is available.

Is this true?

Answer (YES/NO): NO